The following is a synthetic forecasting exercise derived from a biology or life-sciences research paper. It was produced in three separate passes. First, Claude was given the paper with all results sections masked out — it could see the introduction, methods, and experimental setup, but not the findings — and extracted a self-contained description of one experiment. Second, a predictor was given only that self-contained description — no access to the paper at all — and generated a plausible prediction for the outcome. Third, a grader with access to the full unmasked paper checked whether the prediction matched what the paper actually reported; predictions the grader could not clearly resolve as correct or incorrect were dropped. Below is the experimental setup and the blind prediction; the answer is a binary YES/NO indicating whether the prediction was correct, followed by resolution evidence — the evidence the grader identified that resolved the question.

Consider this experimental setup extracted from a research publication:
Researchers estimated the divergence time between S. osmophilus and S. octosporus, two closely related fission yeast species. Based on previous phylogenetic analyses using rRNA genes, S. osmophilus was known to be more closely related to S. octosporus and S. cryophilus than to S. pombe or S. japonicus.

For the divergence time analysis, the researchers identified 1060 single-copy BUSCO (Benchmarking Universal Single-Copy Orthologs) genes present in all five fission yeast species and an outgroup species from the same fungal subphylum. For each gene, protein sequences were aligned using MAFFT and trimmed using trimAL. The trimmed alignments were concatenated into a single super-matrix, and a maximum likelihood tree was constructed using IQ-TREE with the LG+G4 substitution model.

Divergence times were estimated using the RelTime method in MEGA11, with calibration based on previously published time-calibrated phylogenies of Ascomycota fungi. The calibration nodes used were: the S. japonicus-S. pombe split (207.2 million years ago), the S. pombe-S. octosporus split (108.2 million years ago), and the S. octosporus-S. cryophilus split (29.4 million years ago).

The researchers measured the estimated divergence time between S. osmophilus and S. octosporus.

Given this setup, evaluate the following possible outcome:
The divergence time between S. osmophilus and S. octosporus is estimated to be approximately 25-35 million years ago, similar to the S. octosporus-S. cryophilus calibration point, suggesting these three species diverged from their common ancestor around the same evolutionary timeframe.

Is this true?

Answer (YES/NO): NO